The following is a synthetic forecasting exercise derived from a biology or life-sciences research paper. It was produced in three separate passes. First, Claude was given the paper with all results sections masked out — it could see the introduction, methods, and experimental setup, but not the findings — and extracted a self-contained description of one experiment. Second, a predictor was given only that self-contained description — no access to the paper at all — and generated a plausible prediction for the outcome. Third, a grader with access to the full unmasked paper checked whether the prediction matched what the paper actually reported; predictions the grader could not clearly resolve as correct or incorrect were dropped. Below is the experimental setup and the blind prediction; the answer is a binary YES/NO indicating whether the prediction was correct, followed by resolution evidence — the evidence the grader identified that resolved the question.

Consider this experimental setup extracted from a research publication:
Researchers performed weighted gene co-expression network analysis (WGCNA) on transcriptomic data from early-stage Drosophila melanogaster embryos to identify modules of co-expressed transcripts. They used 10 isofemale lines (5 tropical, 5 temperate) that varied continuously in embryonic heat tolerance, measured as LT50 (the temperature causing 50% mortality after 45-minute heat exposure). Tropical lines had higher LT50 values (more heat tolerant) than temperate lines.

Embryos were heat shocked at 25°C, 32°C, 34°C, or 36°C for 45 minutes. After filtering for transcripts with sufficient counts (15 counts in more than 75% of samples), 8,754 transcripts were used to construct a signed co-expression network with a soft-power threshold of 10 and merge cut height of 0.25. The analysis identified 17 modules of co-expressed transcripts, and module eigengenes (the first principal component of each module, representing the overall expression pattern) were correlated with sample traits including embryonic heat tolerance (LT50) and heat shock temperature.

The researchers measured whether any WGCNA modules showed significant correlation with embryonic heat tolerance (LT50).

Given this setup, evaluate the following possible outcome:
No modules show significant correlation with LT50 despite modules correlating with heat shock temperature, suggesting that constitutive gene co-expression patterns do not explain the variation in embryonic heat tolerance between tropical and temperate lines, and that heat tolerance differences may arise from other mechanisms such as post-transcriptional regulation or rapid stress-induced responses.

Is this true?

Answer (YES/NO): NO